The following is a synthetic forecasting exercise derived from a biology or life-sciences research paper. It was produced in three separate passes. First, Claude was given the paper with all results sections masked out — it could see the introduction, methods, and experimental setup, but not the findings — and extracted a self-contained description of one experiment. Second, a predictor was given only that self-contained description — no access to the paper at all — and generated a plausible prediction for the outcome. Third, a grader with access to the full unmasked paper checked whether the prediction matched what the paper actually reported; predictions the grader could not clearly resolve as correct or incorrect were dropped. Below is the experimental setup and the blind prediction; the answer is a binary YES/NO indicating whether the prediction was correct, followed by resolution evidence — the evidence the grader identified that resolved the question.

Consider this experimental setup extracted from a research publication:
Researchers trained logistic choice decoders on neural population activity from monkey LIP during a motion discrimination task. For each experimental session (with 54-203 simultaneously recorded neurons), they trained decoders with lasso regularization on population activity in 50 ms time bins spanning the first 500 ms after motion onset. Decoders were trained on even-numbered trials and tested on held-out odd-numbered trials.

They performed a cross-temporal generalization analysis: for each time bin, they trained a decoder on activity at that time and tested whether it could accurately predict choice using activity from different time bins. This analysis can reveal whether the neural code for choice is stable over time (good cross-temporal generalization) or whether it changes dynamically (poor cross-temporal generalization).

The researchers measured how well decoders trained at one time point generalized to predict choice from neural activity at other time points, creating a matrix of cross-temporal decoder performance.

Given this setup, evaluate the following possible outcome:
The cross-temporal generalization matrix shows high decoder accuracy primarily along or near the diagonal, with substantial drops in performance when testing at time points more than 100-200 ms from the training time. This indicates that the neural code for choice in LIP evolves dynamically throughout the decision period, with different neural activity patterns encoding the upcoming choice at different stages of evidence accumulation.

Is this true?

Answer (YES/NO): NO